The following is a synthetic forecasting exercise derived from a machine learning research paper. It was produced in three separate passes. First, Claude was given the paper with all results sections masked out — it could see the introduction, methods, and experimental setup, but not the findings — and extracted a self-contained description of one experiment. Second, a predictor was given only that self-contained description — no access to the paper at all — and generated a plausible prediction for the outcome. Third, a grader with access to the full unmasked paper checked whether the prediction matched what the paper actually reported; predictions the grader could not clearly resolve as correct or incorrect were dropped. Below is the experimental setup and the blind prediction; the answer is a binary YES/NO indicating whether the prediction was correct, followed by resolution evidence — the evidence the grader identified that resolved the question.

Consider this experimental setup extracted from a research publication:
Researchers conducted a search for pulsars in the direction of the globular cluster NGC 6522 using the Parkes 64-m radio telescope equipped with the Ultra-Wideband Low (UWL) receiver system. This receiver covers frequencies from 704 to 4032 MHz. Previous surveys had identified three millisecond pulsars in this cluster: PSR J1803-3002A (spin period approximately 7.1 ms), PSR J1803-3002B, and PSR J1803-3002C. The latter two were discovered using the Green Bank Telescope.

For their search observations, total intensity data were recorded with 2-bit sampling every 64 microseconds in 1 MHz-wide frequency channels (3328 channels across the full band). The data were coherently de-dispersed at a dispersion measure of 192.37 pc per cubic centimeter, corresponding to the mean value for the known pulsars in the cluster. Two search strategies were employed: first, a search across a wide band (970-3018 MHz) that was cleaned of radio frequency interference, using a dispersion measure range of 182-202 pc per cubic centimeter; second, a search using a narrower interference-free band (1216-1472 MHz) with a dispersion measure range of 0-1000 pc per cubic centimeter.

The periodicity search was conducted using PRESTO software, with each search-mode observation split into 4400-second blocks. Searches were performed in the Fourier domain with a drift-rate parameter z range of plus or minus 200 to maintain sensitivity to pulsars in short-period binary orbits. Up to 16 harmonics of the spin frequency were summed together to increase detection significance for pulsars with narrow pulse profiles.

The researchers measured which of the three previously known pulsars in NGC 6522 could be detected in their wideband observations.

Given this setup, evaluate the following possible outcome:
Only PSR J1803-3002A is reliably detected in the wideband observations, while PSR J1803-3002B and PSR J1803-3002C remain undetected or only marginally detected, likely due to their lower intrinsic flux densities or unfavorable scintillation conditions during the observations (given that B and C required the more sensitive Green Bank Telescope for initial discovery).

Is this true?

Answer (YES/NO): YES